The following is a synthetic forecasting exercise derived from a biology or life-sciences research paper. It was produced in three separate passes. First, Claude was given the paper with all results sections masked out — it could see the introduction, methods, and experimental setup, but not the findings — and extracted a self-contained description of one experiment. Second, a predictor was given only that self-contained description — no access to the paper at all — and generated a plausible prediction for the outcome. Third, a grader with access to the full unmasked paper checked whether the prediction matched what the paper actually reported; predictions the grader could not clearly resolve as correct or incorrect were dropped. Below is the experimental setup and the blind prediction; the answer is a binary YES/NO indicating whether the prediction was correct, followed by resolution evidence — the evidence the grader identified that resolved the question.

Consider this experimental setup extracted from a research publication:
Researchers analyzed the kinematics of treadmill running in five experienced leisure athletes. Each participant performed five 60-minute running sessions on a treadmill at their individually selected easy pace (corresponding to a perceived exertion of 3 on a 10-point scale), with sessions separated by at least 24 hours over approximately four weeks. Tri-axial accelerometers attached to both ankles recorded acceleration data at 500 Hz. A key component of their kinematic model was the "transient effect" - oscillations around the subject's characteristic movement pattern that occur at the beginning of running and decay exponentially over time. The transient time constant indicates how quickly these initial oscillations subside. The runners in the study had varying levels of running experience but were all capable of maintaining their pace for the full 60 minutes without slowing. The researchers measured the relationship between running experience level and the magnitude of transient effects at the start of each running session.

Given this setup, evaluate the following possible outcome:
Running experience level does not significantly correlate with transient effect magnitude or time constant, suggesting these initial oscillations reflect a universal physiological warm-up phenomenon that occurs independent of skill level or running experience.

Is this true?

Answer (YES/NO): NO